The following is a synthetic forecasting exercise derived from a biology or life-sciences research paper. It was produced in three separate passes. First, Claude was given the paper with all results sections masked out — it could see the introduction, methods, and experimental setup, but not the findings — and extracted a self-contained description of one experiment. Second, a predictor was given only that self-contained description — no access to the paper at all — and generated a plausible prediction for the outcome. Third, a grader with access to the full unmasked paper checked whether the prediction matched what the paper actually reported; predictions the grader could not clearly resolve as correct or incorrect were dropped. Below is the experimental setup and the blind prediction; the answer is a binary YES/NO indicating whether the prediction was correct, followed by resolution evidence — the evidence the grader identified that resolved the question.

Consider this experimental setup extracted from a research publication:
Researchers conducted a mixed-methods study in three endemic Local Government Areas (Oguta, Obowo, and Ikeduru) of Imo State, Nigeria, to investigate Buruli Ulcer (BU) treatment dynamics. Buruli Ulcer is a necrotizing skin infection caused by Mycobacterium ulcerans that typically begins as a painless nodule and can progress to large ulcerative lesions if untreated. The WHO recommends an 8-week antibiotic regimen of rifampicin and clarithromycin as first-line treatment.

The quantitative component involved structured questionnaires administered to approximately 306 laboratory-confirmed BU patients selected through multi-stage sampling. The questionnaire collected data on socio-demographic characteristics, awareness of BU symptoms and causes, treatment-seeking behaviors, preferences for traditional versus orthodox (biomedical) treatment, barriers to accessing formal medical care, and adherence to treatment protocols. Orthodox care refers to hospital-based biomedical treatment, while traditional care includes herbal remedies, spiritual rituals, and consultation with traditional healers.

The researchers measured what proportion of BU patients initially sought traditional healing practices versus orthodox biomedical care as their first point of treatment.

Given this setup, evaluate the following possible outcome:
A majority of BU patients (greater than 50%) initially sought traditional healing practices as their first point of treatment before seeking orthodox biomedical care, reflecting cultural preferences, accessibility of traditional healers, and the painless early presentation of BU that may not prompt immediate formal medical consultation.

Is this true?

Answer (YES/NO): YES